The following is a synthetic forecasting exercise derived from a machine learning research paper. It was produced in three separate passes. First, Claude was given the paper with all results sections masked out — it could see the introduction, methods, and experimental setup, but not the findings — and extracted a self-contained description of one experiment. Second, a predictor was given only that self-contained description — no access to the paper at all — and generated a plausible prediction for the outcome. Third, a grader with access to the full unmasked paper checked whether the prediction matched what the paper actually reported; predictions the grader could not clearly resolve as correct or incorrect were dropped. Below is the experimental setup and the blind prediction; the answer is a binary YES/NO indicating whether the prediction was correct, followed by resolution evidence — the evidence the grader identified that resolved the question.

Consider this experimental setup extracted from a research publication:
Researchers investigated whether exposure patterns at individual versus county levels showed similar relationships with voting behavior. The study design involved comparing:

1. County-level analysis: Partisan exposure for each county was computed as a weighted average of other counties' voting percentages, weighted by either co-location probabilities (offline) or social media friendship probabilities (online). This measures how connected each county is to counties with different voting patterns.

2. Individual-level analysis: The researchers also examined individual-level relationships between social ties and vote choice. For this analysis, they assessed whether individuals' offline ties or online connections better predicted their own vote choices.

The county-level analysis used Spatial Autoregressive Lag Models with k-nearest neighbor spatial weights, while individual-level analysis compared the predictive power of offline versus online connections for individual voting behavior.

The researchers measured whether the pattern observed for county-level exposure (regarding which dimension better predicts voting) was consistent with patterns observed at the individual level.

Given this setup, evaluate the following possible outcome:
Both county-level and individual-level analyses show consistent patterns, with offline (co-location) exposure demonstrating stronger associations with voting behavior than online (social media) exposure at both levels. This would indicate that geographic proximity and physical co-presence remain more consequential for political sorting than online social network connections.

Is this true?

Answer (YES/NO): YES